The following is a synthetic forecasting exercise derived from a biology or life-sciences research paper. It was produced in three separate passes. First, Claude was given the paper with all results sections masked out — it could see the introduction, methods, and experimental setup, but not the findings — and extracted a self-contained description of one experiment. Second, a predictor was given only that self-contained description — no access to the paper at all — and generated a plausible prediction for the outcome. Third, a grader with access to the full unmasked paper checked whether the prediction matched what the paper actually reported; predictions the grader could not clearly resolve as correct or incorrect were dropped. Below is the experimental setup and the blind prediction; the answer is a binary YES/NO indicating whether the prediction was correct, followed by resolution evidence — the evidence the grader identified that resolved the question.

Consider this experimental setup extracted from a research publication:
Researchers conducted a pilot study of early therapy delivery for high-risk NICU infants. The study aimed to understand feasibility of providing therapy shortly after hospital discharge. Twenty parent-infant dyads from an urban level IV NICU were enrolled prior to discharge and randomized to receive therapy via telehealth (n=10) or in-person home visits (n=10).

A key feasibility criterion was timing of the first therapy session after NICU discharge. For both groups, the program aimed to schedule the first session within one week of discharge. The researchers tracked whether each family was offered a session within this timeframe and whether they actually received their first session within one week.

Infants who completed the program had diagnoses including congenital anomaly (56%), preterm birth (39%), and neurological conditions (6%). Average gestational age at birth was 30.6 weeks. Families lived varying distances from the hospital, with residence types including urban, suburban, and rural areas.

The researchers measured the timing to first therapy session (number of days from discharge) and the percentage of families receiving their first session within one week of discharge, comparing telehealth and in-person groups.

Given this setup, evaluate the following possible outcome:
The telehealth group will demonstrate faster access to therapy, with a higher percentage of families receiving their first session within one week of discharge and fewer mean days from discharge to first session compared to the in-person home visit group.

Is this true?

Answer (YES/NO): NO